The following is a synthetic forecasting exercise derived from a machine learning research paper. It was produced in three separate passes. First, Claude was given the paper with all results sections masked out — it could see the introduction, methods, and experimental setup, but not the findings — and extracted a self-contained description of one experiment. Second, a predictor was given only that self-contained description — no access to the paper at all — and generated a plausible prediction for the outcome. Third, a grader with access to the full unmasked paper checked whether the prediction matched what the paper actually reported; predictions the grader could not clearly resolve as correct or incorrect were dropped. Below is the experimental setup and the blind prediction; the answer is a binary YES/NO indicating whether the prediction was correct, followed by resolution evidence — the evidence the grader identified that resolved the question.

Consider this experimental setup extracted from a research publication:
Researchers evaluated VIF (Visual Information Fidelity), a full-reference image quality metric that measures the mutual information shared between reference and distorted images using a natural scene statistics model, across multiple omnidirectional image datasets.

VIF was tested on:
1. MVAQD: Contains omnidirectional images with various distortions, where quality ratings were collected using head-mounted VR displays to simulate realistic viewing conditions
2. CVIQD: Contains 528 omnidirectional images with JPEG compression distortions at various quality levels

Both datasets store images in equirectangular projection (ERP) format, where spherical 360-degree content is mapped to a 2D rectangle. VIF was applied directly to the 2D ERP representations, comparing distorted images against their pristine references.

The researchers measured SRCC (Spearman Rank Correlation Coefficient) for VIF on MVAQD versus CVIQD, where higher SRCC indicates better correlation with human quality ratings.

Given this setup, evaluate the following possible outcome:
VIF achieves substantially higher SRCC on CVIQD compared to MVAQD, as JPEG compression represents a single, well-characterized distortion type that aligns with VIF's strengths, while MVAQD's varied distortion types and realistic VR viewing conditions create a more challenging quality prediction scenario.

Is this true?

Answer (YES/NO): YES